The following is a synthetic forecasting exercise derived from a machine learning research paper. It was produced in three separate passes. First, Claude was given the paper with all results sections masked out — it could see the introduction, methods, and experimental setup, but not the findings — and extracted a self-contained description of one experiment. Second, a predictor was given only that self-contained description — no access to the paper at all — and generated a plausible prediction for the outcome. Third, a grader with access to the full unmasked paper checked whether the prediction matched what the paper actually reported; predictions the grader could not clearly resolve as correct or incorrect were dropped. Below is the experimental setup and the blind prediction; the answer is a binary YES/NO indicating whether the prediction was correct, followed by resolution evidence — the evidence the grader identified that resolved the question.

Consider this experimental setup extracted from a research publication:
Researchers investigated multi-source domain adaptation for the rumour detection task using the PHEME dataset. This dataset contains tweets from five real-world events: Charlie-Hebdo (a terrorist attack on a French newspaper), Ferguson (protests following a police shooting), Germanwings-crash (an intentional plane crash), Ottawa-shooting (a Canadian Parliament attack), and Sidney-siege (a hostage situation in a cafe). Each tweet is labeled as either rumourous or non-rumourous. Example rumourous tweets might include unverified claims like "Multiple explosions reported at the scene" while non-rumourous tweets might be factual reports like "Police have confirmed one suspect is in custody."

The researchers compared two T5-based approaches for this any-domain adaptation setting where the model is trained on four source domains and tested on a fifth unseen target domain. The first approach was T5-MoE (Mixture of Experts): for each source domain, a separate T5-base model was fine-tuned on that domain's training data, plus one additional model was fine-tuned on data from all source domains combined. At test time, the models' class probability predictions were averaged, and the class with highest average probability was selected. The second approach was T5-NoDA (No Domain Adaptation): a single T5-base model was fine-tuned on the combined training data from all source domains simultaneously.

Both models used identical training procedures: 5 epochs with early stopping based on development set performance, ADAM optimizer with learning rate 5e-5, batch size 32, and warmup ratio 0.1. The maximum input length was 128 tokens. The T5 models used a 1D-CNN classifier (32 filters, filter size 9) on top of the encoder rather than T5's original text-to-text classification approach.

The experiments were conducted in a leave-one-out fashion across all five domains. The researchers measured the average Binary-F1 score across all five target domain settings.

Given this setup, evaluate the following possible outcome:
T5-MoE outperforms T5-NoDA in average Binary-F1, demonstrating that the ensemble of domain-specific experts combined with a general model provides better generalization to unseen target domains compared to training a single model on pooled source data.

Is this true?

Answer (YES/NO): NO